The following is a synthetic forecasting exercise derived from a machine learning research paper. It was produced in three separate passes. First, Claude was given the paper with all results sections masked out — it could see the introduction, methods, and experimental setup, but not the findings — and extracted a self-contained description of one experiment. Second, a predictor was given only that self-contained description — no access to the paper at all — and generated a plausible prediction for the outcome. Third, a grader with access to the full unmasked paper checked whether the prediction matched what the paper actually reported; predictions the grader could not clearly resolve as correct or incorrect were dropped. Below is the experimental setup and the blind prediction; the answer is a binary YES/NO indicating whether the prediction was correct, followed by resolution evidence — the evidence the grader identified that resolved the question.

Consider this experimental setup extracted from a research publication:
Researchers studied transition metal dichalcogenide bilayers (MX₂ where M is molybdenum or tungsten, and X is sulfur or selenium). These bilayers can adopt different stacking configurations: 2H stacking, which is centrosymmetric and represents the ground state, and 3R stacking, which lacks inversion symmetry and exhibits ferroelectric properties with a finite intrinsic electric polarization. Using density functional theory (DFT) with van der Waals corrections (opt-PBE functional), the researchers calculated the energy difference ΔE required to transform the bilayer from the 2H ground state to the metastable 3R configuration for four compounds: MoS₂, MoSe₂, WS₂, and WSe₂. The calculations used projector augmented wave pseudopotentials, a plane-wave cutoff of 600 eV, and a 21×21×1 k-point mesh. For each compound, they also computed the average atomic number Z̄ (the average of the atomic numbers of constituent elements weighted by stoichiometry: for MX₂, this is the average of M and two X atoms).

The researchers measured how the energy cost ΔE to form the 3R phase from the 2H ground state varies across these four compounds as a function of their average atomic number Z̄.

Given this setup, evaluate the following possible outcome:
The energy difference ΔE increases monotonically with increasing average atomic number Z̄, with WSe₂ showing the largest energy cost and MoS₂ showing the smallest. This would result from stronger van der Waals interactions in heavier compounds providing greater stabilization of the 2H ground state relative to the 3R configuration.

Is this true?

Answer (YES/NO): YES